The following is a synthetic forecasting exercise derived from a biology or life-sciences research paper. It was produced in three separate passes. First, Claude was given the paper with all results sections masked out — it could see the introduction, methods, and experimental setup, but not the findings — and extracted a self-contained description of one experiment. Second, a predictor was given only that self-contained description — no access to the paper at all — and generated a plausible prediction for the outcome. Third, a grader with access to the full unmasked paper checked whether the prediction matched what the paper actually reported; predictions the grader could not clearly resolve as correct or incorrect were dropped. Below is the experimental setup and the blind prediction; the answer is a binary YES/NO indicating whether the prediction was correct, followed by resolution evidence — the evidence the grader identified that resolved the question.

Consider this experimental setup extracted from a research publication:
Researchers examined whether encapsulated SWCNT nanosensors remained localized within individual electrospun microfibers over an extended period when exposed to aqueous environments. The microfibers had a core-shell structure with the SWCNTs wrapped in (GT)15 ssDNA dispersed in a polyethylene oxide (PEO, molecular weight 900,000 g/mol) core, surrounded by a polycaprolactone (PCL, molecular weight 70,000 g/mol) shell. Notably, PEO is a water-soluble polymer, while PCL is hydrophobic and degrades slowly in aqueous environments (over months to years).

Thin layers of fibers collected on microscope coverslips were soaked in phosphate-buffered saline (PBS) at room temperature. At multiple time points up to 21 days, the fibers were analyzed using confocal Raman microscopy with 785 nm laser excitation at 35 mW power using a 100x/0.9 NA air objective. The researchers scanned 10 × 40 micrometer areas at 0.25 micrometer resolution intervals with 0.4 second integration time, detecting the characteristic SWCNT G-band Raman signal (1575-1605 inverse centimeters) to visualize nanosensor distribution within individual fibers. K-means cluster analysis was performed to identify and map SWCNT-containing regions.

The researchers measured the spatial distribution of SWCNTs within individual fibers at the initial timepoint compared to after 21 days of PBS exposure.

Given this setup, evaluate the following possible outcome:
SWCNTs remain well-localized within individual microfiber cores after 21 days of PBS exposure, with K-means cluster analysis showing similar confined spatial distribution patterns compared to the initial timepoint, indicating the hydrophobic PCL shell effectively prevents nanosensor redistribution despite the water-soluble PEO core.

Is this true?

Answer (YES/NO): YES